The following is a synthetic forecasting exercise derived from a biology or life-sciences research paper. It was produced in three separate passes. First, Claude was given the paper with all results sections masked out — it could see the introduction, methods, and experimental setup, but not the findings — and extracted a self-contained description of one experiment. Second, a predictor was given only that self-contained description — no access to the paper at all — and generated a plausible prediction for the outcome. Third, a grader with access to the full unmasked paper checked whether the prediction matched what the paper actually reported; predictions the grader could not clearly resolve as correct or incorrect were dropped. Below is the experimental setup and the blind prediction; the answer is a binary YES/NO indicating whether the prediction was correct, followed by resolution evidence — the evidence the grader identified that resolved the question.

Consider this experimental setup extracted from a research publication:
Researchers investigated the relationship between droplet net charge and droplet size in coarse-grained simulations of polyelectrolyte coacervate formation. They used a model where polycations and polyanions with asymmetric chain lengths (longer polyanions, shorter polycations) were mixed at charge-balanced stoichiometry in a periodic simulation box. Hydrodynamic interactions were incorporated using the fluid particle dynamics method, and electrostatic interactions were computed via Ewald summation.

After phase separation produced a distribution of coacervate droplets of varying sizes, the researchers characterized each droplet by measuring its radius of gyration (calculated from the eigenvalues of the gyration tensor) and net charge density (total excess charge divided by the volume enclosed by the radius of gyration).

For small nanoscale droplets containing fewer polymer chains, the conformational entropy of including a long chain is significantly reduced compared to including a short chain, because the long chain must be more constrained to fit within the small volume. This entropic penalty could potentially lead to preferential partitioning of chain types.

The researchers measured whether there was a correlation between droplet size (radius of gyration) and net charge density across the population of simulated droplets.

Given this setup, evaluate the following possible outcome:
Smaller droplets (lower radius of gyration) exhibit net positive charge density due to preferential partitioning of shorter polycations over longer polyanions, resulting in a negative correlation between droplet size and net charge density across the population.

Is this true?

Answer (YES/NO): NO